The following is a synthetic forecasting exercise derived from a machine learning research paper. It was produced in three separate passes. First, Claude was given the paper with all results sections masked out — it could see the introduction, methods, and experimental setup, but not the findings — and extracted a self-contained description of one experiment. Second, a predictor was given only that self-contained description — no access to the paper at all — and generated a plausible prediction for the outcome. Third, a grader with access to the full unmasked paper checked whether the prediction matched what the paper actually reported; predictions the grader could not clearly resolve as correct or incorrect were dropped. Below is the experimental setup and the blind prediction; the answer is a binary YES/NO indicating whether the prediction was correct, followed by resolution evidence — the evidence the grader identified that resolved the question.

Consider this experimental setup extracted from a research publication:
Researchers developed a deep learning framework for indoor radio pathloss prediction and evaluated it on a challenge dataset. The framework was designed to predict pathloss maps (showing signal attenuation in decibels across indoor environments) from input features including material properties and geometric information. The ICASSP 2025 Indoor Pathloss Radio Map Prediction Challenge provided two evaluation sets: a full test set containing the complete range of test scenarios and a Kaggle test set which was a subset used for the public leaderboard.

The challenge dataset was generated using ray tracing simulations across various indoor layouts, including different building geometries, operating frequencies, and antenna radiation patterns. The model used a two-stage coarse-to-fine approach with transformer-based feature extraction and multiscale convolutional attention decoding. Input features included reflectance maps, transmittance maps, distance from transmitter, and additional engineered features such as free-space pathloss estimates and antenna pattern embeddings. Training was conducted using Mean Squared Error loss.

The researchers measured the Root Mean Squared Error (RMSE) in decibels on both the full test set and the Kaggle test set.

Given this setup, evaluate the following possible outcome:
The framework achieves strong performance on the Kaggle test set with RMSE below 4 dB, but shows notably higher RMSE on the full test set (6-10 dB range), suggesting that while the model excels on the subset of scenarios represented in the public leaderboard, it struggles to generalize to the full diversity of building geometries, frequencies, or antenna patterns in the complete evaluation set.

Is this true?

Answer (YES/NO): NO